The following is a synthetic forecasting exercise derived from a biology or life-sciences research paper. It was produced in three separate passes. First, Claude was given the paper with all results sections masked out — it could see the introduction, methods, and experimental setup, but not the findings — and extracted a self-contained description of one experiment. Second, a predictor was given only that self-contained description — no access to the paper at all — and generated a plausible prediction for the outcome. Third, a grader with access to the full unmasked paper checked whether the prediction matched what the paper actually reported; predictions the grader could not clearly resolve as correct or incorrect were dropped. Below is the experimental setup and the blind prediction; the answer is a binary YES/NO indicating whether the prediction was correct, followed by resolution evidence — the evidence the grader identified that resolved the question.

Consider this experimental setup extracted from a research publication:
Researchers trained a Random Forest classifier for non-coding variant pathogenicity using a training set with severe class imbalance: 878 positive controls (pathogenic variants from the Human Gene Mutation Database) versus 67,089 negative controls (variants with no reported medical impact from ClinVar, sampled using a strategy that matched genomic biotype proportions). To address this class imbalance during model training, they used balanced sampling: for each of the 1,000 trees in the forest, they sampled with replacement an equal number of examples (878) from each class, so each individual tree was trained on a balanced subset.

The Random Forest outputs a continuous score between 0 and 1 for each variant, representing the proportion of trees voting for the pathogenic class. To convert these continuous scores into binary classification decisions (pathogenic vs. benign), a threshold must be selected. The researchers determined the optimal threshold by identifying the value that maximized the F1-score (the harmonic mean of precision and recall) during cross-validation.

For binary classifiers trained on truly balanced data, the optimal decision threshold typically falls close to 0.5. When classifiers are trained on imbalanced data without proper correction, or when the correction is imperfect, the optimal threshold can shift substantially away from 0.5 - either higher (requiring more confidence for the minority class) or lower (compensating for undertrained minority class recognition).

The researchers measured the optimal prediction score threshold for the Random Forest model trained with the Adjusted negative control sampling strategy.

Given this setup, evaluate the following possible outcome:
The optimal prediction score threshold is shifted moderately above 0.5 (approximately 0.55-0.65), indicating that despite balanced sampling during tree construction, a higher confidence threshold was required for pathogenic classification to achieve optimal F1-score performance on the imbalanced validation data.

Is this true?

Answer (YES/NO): NO